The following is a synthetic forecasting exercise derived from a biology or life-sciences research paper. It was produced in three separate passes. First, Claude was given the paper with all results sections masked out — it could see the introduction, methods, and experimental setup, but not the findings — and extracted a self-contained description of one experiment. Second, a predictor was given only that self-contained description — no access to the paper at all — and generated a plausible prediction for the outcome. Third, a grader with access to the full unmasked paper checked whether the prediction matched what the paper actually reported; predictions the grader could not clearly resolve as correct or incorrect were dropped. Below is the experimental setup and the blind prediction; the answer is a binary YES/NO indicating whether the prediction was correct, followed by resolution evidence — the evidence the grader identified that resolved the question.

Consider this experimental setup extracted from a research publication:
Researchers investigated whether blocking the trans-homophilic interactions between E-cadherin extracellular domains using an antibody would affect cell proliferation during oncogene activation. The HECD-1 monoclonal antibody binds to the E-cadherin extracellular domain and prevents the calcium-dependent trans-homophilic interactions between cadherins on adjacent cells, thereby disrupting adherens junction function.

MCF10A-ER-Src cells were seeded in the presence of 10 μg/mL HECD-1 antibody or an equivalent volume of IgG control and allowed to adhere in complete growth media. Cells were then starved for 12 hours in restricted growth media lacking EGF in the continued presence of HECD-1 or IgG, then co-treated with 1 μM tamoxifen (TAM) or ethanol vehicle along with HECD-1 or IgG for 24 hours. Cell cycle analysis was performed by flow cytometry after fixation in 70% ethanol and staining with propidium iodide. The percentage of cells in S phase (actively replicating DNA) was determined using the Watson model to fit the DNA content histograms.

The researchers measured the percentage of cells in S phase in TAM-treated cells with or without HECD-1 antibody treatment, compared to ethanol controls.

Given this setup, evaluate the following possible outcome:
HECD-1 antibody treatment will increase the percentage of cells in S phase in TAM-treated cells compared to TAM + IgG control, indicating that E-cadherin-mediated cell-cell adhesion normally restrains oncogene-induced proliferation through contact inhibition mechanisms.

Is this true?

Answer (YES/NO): NO